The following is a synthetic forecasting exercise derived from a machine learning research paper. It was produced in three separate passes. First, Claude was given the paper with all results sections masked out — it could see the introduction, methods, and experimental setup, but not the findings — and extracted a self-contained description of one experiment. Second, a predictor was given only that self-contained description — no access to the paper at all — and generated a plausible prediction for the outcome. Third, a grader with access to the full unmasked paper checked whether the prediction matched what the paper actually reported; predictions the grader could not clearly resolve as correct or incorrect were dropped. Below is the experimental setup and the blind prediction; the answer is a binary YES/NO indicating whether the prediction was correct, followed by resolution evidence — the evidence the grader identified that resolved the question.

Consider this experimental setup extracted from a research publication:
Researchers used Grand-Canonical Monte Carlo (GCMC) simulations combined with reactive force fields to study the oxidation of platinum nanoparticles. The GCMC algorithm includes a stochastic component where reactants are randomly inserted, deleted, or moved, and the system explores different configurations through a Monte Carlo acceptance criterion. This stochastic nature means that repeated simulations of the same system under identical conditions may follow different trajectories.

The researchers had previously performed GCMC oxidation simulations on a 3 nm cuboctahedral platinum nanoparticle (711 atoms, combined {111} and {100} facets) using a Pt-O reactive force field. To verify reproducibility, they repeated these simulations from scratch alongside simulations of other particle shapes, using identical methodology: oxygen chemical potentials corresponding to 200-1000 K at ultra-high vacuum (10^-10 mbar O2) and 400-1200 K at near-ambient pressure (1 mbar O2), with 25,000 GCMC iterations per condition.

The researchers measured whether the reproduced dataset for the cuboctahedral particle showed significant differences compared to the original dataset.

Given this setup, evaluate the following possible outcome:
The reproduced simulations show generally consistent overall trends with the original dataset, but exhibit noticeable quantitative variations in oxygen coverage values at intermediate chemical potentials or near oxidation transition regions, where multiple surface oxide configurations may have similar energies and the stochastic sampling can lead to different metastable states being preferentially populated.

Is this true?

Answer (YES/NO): NO